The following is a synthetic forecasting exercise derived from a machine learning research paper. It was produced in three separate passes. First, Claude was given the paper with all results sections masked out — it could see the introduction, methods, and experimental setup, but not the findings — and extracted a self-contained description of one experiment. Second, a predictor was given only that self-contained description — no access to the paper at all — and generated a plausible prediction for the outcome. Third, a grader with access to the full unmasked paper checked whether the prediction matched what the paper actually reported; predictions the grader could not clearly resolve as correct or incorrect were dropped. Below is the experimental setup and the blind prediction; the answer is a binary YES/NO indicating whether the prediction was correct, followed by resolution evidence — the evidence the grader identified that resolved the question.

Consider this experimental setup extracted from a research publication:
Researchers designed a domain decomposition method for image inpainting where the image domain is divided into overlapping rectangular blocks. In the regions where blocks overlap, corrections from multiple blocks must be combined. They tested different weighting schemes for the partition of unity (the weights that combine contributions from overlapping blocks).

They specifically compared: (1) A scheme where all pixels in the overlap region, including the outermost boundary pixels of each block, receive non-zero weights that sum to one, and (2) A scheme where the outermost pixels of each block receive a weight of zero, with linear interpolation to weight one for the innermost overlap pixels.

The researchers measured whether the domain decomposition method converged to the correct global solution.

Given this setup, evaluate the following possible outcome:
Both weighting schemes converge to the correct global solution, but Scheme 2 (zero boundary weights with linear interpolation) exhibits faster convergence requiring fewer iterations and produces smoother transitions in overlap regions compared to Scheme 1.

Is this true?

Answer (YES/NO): NO